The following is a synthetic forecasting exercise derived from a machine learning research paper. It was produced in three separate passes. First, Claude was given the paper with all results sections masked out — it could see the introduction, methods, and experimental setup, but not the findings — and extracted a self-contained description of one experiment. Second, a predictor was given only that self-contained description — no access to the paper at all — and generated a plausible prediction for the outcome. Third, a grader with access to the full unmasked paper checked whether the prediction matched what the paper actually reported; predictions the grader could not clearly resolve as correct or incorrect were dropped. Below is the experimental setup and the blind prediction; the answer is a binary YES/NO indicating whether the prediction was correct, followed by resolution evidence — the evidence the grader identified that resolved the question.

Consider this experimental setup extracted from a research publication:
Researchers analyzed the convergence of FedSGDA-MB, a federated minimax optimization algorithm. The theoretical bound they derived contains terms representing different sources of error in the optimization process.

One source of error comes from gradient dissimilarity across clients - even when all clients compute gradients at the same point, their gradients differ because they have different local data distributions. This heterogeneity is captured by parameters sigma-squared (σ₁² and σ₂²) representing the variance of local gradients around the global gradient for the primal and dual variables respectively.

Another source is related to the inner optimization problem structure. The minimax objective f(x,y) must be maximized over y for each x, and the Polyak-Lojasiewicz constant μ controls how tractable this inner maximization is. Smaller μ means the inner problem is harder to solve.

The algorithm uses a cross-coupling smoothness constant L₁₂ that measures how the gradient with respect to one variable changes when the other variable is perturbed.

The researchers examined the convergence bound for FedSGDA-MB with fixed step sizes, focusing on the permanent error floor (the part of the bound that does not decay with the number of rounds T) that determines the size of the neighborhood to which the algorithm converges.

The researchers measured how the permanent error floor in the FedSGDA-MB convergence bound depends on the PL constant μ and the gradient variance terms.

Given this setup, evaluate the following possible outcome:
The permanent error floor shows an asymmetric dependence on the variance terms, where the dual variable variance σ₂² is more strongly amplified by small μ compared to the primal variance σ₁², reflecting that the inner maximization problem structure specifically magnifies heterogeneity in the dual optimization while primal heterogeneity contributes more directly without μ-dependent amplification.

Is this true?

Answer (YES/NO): YES